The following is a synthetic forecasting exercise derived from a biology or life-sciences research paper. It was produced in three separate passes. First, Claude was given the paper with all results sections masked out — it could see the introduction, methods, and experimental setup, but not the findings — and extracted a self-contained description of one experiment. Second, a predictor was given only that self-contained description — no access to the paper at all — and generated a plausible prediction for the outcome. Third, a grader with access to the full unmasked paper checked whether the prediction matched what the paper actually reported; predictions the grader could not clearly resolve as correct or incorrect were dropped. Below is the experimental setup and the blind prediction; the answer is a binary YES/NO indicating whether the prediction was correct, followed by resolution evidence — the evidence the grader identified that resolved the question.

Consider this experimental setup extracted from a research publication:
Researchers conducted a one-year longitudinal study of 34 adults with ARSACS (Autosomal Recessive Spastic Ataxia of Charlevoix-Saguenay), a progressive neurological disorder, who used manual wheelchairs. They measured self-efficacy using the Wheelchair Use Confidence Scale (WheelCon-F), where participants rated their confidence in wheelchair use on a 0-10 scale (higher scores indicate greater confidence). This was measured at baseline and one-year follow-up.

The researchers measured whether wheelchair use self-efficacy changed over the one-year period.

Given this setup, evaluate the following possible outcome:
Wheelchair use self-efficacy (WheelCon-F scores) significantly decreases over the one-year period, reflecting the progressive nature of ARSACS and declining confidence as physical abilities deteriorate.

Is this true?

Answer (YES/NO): NO